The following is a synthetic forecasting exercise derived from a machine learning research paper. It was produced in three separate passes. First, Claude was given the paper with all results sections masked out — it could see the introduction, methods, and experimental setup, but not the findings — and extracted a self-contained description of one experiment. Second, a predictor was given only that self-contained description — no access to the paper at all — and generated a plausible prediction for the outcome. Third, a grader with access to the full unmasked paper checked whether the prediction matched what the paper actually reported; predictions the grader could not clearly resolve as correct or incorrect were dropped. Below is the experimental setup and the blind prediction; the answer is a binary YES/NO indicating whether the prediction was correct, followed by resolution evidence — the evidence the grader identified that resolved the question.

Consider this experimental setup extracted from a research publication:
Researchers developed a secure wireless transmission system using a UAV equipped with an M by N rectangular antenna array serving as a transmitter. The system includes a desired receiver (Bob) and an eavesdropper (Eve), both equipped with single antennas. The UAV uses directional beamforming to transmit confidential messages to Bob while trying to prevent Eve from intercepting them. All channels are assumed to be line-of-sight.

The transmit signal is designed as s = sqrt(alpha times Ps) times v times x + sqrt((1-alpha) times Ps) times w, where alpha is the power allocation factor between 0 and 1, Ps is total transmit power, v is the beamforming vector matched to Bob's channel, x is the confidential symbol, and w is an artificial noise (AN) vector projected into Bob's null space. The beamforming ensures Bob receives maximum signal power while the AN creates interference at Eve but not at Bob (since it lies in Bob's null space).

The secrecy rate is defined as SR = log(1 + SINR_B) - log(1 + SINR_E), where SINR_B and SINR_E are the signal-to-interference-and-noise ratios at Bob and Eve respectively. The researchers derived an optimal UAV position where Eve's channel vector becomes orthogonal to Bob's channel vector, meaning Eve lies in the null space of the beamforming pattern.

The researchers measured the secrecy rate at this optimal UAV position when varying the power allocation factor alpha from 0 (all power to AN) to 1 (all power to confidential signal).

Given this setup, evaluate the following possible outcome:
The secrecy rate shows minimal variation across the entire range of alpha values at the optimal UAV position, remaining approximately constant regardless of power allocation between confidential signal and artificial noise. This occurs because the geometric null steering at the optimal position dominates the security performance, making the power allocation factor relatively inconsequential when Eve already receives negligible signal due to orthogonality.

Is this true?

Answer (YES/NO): YES